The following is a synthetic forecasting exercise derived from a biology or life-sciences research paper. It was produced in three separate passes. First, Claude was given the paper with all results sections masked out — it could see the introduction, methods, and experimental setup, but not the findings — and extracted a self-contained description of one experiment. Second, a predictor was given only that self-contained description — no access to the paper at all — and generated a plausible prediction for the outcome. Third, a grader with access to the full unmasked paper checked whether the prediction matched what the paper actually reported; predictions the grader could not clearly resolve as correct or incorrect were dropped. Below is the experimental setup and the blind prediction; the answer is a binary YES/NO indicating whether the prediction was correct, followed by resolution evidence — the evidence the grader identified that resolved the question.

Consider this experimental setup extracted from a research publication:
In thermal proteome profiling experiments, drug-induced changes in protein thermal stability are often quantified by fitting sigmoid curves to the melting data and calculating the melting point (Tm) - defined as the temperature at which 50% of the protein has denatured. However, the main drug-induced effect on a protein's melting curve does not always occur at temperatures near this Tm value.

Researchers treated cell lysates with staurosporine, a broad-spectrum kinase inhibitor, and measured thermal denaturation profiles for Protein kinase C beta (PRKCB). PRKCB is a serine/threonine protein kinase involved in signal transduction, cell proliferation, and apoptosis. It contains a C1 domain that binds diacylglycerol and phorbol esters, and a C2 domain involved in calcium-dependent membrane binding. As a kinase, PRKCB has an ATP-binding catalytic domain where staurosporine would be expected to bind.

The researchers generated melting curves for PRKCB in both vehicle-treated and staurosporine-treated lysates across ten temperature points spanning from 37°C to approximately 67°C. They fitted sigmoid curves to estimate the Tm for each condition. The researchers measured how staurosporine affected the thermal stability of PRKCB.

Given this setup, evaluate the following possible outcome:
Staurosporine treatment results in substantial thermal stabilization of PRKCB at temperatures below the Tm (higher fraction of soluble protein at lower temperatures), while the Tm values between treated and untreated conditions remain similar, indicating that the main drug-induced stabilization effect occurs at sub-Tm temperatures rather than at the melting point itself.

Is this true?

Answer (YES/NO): NO